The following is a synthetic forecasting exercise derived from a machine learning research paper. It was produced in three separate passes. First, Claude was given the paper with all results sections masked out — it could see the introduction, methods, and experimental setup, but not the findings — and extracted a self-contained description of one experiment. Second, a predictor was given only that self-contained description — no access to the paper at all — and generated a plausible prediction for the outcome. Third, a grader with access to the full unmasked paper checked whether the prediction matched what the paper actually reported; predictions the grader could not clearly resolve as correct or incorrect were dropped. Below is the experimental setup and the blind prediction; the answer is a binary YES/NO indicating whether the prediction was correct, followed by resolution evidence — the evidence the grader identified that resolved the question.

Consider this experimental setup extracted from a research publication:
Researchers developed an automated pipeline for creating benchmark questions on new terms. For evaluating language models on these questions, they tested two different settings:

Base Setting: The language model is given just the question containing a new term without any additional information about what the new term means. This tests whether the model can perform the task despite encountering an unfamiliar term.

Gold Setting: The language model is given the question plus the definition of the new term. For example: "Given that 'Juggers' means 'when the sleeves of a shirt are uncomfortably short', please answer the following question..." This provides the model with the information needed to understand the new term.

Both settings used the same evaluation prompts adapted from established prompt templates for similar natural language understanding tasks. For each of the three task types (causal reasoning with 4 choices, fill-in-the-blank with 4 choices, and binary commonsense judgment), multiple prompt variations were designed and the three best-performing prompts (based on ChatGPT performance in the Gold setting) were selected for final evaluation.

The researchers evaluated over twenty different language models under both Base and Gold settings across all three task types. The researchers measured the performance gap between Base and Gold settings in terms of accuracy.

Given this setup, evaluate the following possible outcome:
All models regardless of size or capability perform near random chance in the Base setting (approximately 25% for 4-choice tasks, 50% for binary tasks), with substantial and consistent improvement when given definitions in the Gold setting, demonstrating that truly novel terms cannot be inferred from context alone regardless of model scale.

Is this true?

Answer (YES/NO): NO